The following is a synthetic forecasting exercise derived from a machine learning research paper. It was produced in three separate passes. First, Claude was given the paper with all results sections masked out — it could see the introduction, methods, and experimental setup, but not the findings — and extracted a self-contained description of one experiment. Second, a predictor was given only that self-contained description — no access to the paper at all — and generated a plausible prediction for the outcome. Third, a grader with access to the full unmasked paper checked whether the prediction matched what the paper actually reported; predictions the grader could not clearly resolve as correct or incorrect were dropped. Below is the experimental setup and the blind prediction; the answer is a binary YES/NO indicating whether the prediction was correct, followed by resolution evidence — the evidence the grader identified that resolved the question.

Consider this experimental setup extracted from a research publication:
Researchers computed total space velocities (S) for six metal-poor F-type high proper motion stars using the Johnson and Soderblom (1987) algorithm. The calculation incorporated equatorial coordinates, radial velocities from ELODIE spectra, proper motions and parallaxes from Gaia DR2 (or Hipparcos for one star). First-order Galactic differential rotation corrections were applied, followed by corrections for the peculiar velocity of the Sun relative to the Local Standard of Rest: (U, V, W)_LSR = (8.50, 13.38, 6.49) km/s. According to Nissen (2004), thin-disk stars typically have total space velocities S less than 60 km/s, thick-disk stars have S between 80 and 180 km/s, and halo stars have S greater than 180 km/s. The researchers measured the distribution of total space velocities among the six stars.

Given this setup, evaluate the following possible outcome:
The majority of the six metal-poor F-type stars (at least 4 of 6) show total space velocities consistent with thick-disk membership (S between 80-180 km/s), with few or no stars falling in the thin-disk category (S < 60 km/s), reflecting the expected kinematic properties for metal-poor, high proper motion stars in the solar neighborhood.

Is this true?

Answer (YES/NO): NO